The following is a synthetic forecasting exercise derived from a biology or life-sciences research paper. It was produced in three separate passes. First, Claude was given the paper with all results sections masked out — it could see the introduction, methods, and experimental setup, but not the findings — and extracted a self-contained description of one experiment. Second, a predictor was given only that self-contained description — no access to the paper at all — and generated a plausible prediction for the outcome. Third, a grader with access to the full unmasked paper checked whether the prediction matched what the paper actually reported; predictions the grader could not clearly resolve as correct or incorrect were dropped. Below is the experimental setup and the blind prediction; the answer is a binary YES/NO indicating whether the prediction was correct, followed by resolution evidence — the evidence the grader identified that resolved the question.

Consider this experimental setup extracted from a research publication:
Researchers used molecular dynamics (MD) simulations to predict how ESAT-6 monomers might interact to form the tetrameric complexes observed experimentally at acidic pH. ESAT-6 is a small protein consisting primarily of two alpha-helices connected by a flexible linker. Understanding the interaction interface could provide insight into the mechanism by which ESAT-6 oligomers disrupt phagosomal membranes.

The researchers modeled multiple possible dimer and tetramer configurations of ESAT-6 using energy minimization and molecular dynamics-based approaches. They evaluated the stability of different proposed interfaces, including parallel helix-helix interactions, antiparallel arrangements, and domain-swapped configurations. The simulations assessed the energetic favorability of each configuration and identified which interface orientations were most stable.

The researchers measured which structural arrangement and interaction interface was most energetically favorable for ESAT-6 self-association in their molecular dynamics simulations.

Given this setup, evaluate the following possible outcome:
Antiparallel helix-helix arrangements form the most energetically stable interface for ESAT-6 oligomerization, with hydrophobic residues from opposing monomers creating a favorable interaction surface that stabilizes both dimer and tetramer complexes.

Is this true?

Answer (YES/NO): NO